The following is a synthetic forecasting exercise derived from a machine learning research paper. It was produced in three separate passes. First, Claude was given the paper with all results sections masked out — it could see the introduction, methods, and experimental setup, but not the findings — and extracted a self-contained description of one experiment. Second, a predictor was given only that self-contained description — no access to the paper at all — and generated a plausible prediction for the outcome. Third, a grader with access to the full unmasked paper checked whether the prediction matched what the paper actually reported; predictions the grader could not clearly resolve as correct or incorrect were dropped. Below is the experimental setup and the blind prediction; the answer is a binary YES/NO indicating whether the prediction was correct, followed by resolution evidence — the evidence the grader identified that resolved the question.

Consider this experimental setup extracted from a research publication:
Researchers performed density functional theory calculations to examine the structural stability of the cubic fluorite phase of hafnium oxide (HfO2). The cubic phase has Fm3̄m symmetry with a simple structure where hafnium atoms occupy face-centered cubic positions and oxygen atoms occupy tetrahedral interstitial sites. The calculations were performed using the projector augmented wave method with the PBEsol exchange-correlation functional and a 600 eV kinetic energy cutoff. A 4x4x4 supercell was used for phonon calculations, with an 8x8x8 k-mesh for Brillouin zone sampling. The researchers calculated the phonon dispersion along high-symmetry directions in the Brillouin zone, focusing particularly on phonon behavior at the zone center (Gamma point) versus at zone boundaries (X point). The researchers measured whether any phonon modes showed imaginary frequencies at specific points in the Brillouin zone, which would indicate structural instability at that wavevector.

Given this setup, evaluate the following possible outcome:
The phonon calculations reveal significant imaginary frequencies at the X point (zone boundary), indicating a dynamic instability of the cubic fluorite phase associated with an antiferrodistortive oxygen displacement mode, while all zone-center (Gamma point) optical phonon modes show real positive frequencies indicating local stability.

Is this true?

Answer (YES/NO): NO